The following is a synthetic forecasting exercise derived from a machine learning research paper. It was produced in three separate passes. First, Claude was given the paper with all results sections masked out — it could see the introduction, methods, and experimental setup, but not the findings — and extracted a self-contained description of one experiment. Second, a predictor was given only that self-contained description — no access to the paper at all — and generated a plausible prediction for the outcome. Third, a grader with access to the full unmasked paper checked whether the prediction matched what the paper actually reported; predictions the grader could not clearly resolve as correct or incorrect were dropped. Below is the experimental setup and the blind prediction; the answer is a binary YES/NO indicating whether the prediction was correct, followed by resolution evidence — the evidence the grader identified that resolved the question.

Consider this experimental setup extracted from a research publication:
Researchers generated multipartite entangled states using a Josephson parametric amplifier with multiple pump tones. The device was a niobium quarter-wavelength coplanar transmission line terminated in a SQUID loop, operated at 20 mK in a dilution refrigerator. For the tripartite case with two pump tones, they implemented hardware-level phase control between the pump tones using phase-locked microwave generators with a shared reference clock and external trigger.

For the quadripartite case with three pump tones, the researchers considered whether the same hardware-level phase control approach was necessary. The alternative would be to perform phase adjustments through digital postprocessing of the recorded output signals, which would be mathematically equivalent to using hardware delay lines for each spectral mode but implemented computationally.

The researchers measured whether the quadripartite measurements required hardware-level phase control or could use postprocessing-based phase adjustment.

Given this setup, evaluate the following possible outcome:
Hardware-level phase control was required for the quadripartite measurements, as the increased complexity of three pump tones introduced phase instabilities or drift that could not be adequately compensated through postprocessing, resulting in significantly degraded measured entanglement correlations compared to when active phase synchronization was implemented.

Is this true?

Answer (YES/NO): NO